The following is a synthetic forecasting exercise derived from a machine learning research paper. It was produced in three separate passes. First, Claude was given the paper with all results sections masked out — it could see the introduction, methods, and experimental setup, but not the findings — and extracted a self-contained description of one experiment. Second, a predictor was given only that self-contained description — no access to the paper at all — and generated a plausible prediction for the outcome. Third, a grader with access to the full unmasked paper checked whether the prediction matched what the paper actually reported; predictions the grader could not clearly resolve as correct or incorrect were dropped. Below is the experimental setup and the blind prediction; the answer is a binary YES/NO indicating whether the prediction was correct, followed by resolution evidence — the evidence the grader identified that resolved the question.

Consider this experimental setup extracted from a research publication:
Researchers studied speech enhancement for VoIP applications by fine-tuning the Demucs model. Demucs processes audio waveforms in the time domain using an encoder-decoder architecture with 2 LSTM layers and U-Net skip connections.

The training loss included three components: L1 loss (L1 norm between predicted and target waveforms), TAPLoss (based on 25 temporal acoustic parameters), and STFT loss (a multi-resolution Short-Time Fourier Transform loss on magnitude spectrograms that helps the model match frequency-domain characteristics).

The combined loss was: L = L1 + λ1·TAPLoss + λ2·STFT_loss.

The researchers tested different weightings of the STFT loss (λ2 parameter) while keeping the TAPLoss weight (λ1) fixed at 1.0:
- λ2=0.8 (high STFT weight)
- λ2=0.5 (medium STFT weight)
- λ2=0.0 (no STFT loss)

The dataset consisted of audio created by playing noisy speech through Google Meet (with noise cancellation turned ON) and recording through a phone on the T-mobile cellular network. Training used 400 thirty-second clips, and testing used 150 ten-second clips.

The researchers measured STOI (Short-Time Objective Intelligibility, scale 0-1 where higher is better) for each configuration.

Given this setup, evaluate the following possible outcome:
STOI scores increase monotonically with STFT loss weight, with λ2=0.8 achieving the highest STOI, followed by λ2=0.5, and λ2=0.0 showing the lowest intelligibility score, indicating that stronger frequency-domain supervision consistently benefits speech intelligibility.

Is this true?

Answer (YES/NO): NO